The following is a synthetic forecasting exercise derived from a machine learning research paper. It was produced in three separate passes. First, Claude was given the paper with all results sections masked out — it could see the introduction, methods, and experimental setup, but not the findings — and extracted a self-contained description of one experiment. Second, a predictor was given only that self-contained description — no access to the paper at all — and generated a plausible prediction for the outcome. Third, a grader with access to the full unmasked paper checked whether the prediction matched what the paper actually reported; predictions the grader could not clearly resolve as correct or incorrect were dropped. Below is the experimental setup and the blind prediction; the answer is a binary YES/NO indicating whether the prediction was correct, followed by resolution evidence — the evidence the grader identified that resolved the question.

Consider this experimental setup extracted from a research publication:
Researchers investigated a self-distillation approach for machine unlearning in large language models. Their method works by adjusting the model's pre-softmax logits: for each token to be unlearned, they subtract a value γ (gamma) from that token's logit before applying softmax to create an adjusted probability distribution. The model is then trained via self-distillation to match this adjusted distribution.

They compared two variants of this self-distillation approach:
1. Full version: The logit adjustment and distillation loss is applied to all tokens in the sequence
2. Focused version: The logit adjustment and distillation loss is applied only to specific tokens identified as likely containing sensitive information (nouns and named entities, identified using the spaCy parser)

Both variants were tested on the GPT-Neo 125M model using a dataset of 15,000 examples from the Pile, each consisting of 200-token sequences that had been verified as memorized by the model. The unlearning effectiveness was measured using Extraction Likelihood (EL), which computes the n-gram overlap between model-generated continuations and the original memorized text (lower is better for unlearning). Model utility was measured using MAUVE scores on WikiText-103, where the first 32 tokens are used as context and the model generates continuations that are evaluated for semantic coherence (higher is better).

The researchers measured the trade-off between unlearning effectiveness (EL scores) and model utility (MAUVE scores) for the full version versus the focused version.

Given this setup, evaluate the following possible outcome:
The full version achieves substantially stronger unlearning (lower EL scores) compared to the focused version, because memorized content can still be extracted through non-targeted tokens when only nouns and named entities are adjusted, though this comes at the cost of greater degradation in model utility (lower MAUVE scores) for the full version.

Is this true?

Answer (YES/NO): NO